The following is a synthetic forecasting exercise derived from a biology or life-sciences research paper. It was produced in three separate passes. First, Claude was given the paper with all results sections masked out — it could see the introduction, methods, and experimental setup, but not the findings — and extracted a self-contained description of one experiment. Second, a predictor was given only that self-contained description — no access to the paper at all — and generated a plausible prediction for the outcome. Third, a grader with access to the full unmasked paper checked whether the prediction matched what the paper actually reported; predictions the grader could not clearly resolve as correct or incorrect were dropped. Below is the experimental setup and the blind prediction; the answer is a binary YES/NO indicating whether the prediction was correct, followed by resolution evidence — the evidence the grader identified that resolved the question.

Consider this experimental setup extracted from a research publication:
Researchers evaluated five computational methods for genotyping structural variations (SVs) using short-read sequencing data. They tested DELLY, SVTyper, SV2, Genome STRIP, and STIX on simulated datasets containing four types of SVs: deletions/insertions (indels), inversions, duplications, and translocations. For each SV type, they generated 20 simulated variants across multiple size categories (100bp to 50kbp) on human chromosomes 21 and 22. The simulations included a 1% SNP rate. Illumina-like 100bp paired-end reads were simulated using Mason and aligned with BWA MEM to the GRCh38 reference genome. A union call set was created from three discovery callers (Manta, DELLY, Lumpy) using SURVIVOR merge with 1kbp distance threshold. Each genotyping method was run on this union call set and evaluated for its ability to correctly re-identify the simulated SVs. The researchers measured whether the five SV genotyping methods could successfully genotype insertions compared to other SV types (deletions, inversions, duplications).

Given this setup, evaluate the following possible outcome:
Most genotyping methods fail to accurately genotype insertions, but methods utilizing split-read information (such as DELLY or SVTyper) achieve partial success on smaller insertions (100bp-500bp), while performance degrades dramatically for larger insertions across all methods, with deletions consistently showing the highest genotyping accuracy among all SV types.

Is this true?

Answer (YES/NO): NO